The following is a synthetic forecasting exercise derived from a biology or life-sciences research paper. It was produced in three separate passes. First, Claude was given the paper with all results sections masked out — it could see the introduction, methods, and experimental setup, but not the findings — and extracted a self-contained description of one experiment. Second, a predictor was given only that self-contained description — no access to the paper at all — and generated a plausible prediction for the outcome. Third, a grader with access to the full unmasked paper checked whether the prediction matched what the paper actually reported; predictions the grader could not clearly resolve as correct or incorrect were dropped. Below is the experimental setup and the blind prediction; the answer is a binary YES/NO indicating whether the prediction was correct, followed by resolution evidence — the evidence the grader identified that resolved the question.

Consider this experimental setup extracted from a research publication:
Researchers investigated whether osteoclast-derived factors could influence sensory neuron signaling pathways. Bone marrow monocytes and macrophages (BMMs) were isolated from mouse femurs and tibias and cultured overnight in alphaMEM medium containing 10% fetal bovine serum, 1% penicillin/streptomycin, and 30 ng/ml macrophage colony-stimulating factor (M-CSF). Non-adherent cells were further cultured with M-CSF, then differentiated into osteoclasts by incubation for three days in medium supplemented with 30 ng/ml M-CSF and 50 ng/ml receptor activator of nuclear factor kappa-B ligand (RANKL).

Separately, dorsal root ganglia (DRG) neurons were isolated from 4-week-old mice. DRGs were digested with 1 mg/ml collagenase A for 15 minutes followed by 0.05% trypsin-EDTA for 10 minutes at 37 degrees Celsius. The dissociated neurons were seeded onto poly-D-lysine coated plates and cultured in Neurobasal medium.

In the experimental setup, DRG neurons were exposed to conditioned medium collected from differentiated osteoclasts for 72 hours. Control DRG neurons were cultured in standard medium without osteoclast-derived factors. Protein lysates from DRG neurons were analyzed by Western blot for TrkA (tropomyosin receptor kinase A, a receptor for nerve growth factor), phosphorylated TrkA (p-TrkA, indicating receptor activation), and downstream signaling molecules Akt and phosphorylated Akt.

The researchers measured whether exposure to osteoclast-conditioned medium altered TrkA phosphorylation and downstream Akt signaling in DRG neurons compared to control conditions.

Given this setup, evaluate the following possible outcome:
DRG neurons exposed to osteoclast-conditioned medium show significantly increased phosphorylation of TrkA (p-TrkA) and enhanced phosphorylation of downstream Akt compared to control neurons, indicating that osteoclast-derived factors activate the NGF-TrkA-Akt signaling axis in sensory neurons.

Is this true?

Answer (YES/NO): NO